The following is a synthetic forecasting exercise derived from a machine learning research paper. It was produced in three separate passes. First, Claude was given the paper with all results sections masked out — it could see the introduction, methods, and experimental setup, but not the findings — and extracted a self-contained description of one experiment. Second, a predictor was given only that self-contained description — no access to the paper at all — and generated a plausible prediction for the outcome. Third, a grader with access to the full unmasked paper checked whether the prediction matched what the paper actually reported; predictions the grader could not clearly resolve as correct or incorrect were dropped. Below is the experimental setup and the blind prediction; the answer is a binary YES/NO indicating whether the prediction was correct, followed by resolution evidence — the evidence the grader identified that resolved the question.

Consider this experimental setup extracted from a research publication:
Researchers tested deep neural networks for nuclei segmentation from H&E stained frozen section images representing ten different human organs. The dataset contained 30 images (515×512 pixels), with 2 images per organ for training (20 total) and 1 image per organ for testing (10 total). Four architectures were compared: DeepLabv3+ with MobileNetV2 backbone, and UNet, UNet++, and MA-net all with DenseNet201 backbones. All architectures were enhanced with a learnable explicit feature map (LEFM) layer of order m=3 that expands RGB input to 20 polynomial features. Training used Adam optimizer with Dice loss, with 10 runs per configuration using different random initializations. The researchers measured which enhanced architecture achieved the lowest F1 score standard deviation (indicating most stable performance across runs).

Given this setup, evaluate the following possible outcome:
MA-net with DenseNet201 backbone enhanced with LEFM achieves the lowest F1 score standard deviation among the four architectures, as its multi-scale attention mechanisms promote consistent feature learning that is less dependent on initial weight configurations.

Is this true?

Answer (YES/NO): YES